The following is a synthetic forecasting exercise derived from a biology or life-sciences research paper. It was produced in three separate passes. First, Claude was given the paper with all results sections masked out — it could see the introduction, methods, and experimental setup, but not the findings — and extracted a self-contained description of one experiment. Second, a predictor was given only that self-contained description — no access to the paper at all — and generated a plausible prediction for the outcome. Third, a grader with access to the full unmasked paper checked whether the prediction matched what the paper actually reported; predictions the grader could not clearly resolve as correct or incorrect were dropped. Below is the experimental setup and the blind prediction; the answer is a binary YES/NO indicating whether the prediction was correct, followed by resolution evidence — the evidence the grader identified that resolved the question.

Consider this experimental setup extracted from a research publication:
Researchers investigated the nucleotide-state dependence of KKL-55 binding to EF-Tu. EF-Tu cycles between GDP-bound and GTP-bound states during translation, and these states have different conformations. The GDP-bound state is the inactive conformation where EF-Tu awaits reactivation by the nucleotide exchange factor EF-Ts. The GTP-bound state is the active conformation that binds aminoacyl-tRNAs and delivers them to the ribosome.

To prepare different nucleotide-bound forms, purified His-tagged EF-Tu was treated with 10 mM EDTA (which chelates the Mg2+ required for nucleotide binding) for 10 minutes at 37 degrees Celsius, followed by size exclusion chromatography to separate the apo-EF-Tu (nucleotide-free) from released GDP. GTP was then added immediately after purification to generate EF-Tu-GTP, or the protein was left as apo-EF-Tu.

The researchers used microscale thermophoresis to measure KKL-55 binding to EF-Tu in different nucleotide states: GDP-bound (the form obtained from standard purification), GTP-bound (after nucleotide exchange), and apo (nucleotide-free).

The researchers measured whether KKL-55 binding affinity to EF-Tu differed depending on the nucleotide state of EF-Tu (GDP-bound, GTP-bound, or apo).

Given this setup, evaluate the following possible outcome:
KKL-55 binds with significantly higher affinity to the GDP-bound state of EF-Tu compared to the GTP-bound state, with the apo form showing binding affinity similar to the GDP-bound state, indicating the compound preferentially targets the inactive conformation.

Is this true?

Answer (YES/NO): NO